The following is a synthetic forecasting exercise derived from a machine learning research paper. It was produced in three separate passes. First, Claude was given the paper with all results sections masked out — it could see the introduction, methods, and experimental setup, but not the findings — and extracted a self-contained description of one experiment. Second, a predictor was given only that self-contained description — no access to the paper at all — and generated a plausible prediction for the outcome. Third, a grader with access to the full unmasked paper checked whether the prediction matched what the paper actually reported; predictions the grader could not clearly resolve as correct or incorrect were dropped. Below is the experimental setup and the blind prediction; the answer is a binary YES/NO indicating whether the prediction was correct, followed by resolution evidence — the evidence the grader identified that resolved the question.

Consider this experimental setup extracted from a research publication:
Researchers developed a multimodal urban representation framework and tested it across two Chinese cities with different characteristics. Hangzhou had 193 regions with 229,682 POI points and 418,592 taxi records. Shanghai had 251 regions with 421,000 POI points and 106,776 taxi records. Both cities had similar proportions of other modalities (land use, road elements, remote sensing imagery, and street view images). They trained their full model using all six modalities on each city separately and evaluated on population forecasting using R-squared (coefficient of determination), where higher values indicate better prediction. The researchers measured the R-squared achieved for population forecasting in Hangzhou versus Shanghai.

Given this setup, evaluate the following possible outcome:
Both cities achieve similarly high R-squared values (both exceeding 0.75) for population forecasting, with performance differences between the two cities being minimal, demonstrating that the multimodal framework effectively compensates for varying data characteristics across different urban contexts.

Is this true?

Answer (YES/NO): YES